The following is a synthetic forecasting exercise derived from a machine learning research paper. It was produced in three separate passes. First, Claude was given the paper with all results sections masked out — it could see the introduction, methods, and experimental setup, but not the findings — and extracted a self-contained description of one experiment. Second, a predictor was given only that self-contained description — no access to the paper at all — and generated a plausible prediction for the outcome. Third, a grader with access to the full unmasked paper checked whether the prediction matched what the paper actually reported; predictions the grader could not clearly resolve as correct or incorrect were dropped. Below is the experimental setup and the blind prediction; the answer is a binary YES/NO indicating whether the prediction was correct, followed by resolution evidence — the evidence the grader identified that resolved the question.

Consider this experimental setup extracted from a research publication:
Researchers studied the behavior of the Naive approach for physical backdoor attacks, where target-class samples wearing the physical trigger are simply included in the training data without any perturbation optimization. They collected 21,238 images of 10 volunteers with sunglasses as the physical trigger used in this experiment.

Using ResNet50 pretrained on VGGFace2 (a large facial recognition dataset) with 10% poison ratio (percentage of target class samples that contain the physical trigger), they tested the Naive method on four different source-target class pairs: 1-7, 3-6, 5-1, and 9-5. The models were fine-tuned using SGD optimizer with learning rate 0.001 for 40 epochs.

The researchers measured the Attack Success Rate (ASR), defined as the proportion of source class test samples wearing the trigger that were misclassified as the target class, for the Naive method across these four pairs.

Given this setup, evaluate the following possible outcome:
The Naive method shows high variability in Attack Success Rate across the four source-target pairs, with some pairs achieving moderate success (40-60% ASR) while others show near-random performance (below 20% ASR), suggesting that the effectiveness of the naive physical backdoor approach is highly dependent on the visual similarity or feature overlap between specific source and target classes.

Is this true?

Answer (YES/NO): YES